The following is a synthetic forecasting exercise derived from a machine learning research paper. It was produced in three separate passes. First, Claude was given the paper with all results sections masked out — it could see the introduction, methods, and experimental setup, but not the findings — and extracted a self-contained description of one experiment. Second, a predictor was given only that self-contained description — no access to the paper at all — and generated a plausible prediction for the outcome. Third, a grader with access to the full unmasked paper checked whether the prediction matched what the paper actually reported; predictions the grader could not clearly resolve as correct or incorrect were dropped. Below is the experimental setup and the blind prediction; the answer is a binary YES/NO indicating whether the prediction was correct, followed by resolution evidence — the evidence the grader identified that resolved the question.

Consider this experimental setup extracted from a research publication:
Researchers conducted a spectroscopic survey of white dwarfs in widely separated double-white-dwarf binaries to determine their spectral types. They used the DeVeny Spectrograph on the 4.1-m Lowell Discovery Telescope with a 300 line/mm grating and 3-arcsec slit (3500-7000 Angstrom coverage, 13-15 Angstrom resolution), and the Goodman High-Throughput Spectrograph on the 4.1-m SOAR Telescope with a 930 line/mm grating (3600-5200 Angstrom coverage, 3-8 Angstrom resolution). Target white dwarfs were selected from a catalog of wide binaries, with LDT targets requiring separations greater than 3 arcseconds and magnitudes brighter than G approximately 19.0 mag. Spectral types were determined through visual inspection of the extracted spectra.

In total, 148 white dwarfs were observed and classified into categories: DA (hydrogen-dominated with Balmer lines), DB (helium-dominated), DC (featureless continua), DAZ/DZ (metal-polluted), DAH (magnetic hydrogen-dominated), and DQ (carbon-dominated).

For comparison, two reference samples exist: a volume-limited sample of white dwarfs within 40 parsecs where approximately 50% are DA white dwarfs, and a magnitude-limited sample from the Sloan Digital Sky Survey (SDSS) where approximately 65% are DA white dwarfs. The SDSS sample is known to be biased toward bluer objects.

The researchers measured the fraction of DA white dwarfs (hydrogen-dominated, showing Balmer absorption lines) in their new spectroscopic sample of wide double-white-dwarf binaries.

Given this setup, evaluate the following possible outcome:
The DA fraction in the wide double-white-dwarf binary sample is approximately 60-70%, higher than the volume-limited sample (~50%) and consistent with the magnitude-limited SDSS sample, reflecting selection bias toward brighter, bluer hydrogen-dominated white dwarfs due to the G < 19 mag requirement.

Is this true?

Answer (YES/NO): YES